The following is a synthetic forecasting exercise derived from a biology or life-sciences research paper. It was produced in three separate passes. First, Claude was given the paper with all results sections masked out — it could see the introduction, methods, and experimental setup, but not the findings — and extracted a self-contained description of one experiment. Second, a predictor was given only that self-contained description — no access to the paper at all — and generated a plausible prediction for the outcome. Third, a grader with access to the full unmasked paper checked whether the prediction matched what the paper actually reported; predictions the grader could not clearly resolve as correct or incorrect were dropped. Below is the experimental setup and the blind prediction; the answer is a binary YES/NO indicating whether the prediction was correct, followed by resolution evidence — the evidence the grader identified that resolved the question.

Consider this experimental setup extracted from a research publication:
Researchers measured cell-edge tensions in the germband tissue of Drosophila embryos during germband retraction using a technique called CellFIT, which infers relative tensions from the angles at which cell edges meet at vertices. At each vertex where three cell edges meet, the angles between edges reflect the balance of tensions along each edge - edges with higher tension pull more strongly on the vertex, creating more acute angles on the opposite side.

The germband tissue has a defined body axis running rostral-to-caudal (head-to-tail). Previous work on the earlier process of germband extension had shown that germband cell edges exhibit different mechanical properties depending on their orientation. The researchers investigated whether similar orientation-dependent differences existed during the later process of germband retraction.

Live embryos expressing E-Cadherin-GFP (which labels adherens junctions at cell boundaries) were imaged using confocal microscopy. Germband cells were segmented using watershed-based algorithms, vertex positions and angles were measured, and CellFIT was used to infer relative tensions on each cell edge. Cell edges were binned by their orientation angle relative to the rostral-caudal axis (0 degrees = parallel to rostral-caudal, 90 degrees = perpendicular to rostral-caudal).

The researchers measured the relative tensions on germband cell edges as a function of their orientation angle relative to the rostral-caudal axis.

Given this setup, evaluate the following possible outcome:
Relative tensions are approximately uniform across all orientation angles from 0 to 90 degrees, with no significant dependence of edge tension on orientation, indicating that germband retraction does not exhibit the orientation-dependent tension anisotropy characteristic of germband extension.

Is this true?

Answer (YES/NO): NO